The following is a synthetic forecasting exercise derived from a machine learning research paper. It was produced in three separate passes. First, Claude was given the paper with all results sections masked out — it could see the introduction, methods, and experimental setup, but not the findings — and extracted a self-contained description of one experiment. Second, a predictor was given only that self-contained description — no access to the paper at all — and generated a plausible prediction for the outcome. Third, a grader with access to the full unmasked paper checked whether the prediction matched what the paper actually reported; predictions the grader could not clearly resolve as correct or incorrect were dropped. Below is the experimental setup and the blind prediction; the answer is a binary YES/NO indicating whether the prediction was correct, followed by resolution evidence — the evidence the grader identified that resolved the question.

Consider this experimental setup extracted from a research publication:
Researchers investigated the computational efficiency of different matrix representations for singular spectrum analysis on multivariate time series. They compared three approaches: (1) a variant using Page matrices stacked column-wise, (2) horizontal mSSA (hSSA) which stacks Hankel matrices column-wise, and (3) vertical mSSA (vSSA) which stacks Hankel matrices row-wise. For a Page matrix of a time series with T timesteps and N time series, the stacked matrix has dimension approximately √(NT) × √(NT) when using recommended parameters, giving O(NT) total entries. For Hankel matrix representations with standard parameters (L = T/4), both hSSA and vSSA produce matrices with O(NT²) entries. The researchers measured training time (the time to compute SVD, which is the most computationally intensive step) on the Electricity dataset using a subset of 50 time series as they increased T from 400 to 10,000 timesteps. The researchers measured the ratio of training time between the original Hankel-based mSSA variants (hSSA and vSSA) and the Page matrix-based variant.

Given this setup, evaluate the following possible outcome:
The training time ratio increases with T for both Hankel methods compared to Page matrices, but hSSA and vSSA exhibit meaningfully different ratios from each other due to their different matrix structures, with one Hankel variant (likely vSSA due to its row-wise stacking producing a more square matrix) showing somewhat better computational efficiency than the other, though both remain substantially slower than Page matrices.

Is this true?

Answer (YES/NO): NO